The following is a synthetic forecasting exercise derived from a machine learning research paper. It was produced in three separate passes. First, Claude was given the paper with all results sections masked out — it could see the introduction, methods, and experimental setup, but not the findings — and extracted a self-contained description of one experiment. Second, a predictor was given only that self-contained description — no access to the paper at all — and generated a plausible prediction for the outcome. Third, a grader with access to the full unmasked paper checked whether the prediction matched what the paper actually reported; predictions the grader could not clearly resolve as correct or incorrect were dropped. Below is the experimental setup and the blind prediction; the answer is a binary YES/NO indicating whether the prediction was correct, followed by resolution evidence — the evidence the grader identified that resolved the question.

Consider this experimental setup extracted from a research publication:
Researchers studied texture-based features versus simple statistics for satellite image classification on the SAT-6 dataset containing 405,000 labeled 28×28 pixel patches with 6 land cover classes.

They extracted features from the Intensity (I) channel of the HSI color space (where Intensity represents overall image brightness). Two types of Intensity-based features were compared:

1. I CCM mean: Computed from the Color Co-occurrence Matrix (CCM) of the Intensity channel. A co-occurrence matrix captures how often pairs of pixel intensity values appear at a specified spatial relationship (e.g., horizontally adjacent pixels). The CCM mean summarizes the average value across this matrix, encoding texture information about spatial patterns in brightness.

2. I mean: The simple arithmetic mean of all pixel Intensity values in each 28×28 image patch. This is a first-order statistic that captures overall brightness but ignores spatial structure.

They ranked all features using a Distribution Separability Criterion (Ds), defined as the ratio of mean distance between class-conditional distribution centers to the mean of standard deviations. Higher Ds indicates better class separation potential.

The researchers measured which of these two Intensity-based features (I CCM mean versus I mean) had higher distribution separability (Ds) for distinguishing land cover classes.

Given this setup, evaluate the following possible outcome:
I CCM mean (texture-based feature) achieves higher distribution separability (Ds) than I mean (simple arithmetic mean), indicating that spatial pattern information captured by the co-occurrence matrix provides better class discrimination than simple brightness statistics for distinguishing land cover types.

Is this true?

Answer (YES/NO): YES